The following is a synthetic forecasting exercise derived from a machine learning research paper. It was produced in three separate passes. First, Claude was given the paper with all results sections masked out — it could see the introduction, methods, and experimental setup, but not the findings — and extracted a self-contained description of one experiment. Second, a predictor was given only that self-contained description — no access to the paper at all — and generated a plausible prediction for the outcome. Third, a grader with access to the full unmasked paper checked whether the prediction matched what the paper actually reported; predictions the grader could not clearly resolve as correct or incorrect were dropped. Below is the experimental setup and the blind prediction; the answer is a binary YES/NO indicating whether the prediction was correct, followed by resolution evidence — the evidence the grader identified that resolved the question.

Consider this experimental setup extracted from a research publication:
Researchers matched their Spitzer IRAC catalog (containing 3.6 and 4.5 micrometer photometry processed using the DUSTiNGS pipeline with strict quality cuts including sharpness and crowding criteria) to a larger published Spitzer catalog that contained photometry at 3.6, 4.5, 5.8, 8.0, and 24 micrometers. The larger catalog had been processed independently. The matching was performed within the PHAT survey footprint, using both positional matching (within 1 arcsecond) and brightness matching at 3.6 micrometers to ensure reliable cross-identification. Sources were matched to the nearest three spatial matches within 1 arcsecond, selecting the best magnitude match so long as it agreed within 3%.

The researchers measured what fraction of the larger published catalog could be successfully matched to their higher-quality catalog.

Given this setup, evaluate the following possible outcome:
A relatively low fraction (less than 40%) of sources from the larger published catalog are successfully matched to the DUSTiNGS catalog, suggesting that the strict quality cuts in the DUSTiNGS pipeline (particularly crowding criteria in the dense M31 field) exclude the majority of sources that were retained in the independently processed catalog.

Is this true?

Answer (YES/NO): NO